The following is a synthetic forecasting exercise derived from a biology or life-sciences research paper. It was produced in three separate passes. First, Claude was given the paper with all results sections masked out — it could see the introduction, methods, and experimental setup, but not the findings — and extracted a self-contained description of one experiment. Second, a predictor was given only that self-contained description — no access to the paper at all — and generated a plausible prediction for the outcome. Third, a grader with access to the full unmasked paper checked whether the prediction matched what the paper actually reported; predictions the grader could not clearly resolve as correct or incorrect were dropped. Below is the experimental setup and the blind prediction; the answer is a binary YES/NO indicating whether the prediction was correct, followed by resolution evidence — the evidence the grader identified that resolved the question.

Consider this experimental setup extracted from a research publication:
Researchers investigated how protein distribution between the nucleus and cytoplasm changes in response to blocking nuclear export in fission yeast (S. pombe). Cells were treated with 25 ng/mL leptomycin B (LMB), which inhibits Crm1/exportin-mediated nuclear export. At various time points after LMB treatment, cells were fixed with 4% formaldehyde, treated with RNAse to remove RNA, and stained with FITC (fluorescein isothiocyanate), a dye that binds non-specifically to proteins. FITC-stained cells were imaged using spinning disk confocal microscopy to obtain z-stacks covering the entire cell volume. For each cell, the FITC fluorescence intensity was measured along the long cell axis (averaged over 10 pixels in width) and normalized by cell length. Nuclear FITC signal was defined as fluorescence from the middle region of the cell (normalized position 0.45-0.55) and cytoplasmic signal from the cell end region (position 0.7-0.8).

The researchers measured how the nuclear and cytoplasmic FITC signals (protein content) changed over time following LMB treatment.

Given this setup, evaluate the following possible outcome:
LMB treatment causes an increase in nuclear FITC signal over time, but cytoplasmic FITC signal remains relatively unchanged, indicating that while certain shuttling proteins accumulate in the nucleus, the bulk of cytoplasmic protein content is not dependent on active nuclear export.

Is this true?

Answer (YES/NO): NO